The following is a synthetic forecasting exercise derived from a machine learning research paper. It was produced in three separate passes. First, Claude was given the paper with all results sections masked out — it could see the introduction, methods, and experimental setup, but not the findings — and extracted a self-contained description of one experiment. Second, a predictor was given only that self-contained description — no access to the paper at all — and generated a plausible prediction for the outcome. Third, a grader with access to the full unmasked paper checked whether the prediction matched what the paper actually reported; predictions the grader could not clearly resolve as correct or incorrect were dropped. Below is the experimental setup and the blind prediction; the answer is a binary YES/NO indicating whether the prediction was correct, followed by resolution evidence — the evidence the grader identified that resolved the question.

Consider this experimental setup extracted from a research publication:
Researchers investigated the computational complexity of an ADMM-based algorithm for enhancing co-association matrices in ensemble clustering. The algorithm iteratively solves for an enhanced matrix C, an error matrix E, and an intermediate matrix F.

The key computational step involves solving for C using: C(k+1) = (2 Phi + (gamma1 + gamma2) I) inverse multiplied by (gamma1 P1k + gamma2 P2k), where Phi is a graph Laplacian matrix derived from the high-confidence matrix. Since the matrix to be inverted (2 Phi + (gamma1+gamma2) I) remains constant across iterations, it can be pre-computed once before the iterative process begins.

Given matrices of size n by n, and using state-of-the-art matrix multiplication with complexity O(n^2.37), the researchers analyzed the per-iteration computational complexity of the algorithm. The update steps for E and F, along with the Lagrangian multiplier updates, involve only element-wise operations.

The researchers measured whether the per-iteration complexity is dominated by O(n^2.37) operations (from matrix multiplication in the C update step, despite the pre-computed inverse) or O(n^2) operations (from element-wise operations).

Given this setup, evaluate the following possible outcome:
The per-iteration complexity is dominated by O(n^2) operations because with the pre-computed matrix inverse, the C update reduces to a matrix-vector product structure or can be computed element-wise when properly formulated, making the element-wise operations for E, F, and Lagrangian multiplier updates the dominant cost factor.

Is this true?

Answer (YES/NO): NO